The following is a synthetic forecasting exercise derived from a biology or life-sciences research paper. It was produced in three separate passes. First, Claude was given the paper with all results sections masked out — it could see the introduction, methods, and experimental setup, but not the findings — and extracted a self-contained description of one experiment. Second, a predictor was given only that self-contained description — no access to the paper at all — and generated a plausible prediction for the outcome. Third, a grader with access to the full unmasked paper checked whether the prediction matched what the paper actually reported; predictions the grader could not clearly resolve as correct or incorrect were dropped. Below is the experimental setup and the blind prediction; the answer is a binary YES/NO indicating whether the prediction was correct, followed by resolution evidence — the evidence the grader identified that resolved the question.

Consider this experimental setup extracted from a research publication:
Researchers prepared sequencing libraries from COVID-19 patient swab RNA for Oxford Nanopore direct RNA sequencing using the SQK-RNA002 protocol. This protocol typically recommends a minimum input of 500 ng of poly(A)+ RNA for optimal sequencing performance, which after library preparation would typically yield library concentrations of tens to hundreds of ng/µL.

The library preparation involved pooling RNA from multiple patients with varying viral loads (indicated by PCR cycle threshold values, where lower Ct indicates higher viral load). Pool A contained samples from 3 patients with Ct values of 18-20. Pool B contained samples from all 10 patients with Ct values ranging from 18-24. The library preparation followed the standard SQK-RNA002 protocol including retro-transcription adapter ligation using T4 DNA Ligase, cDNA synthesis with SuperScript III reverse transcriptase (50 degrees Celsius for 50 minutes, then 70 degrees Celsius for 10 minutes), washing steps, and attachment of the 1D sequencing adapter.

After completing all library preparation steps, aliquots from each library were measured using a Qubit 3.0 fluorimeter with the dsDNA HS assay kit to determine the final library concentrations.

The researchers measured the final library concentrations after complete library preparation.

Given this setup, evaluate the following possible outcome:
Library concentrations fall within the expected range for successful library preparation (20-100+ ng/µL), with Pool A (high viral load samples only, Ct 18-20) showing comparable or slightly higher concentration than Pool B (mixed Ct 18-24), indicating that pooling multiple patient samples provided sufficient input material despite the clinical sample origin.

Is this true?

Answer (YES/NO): NO